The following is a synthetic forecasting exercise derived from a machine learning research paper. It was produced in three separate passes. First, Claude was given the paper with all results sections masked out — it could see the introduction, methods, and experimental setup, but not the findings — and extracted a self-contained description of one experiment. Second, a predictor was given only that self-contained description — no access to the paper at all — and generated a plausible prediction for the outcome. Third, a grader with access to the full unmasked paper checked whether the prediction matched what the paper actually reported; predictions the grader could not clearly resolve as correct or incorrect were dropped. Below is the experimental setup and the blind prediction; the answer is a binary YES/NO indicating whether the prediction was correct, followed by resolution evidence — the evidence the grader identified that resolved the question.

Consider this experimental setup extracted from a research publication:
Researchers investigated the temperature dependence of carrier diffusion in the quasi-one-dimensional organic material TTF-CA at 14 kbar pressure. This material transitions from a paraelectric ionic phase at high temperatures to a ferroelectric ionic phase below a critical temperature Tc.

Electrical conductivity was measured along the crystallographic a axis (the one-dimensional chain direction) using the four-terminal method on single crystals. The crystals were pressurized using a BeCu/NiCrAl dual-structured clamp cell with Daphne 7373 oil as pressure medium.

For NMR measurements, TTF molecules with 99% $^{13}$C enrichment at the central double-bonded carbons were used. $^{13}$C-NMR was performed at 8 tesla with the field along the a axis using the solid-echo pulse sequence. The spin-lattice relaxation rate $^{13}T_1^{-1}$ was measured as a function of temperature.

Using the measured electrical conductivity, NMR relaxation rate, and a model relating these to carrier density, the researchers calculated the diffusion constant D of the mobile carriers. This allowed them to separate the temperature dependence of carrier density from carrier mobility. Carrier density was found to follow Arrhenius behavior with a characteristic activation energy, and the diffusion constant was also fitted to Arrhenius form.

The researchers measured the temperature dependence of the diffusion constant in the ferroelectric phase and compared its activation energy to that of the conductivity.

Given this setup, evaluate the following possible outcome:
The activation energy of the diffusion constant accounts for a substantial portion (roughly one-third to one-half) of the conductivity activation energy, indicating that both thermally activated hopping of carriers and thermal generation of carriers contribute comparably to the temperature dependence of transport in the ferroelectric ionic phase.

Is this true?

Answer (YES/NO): NO